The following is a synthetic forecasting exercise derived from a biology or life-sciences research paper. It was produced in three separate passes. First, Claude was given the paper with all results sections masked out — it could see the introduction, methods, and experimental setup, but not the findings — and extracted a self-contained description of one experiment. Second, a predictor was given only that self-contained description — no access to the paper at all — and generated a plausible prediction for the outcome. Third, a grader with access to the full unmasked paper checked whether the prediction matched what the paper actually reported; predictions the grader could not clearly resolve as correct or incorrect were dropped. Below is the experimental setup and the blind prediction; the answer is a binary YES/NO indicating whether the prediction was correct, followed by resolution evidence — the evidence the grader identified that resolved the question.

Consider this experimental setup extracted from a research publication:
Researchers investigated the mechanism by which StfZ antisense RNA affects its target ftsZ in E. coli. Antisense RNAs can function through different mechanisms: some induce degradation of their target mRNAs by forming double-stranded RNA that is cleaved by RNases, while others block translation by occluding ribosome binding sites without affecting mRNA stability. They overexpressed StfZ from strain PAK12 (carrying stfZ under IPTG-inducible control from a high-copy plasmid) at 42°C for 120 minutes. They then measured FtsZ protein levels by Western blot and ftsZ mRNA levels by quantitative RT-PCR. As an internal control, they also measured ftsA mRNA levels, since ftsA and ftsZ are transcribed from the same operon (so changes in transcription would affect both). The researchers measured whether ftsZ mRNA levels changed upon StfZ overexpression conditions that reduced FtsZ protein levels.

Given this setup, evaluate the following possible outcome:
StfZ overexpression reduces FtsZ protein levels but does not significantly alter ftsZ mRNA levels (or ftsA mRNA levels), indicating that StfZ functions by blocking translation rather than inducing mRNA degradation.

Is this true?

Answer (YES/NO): YES